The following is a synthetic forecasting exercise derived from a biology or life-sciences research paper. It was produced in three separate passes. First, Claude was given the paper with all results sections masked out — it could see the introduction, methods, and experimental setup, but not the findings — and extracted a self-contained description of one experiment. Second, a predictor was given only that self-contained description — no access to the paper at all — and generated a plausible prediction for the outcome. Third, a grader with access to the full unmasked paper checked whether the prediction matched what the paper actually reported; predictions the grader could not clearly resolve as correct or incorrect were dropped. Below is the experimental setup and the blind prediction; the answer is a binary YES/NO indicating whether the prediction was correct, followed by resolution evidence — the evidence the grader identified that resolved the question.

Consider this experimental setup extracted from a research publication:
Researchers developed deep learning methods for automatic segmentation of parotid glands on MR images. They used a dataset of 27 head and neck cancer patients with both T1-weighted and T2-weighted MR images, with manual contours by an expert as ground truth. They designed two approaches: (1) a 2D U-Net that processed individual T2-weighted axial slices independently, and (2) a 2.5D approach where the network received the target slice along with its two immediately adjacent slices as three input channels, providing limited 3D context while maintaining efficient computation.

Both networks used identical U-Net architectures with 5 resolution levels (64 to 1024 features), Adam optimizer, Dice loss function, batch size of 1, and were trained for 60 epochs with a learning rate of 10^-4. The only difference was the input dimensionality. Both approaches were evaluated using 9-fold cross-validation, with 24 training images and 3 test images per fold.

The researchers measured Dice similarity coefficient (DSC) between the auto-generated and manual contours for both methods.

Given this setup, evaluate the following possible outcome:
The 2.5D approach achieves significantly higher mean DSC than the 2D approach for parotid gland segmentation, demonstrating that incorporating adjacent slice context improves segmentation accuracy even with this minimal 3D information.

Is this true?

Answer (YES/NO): NO